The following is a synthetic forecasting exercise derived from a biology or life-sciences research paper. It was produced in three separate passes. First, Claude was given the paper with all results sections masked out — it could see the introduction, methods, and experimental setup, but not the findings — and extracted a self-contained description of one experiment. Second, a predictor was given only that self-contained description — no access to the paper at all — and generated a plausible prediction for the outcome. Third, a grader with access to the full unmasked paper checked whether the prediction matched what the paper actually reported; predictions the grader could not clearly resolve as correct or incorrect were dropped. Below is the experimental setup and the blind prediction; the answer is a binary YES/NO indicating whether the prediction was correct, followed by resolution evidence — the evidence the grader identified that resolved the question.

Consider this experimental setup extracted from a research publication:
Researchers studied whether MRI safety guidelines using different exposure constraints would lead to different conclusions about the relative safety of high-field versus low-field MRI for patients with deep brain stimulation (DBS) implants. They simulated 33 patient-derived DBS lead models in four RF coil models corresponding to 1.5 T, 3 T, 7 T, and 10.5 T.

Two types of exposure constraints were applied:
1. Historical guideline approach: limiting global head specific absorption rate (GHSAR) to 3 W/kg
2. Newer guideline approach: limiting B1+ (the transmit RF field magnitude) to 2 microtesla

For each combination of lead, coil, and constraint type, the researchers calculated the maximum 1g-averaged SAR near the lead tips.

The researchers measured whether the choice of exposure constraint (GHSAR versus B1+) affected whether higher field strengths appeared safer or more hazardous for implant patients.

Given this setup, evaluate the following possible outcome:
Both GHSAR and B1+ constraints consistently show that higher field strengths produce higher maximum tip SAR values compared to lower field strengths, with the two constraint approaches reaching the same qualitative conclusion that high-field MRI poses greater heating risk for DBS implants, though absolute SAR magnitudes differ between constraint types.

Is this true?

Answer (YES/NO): NO